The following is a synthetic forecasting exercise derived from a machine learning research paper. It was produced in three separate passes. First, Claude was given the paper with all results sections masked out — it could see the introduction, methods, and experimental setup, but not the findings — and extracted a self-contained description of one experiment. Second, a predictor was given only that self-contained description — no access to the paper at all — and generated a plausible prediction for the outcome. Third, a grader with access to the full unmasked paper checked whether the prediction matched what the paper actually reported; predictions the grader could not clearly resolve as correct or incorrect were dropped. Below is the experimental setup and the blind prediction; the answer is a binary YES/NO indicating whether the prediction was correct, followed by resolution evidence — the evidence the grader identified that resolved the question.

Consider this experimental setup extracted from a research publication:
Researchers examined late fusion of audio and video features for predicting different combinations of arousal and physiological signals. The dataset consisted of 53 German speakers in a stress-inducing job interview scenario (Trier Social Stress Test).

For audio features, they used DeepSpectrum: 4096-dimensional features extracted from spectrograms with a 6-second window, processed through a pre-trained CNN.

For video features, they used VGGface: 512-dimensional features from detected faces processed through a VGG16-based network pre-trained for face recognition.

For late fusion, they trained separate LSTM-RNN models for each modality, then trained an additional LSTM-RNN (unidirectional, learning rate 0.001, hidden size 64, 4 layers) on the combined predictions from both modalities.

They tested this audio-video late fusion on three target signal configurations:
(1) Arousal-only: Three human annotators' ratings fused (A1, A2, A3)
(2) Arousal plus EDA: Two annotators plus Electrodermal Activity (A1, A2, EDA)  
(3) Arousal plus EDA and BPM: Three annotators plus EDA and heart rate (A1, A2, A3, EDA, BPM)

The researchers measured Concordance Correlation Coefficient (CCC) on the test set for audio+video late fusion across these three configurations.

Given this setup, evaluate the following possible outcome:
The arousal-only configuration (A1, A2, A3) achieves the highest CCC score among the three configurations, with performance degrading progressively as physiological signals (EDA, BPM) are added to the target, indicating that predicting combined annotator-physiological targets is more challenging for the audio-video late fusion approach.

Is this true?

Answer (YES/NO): NO